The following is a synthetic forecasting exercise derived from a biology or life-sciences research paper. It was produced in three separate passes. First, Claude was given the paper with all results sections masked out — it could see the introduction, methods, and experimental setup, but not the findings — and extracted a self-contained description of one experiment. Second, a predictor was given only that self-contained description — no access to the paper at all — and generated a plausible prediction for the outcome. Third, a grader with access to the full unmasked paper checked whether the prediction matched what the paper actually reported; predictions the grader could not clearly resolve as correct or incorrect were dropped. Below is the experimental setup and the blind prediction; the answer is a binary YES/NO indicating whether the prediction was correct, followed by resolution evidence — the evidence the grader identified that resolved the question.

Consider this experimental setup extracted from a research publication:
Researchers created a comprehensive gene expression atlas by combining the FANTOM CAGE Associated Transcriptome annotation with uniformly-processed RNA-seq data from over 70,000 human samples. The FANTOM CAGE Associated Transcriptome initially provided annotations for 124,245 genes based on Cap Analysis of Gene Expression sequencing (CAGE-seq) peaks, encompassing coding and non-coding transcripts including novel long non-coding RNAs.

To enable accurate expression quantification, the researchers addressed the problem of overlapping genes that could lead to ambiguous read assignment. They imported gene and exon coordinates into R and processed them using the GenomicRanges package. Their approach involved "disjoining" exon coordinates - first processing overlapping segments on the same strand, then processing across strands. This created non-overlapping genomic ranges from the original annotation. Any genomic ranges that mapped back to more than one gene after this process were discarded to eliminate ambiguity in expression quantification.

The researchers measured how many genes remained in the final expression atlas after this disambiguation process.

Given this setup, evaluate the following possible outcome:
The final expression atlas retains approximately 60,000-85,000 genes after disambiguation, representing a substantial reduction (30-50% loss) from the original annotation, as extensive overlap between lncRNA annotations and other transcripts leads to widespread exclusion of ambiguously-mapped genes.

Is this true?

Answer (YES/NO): NO